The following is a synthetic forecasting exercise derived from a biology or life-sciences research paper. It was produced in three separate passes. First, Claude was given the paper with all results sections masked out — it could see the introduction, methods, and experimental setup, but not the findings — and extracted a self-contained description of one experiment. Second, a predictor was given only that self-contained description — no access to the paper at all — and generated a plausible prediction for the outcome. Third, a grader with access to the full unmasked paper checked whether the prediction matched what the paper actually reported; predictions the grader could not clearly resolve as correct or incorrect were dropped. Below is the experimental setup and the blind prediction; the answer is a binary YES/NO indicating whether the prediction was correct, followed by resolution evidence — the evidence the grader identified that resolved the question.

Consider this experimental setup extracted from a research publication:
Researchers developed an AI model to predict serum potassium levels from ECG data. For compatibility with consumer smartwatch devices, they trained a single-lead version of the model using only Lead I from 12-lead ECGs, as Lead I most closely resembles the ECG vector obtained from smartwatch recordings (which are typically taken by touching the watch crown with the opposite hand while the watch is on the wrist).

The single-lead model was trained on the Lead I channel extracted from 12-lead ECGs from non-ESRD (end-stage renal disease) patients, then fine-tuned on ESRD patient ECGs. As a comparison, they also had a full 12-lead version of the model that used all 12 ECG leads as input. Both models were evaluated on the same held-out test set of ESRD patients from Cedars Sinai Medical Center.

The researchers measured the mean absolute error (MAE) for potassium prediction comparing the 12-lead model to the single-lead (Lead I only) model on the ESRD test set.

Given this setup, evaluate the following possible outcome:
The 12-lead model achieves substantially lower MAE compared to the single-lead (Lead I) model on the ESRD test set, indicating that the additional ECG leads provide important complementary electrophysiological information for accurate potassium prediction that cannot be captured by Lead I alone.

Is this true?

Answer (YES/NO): NO